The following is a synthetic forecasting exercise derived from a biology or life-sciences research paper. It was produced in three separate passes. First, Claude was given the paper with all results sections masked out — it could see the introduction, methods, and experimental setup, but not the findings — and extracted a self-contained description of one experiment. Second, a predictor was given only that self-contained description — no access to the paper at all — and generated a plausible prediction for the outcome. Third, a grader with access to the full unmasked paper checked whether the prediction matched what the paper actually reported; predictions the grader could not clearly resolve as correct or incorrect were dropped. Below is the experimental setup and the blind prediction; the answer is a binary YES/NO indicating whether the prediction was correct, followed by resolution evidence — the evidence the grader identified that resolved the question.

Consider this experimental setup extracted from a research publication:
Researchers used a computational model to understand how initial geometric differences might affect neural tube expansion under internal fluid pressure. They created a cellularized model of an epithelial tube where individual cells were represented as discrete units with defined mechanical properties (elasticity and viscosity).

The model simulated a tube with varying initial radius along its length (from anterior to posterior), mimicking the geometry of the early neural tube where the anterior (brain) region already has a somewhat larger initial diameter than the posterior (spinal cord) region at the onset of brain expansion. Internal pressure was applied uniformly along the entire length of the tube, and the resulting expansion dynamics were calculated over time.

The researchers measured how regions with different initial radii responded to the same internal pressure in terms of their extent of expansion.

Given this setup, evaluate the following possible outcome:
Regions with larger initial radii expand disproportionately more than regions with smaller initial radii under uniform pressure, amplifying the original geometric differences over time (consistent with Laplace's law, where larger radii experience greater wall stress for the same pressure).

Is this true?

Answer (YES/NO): YES